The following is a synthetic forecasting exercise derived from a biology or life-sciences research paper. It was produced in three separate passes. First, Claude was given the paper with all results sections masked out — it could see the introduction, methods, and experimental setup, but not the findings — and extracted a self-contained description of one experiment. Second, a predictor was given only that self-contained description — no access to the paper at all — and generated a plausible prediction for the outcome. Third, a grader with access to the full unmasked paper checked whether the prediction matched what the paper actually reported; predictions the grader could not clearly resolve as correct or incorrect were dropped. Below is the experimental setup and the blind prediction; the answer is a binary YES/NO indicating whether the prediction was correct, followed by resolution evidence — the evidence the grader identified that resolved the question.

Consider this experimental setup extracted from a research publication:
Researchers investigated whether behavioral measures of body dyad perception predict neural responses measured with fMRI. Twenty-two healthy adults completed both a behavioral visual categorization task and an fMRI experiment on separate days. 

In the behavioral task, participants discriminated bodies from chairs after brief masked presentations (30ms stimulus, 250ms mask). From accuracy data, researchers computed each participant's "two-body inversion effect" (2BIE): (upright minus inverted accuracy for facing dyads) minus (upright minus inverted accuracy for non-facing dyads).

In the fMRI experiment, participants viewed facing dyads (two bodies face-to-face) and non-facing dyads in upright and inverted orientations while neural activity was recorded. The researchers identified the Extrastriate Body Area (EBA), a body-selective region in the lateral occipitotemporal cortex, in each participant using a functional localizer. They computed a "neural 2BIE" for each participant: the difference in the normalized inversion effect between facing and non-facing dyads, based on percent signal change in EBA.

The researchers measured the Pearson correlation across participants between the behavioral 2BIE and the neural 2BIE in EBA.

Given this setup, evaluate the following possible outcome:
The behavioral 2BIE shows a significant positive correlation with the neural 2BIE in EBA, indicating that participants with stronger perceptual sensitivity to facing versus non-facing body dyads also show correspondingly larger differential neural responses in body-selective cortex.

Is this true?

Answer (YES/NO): YES